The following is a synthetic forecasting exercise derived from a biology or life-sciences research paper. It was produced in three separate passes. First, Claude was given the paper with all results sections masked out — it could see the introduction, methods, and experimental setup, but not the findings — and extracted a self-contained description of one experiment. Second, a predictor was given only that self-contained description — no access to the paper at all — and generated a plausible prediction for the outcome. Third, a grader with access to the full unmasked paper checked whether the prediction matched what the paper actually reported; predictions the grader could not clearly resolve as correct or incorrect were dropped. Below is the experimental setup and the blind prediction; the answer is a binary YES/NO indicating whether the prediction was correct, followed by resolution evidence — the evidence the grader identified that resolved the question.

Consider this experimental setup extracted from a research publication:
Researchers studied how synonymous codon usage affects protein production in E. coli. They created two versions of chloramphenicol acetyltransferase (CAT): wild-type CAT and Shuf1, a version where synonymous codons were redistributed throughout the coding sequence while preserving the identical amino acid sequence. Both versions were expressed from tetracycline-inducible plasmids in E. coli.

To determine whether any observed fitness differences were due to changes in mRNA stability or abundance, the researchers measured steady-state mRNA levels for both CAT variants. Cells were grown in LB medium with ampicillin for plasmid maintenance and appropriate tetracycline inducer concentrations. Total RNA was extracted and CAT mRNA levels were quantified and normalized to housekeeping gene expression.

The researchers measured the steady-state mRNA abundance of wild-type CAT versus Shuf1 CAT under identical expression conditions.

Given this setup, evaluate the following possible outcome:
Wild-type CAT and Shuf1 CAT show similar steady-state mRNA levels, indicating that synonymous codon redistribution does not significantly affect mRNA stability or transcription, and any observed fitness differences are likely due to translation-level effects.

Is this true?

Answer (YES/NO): YES